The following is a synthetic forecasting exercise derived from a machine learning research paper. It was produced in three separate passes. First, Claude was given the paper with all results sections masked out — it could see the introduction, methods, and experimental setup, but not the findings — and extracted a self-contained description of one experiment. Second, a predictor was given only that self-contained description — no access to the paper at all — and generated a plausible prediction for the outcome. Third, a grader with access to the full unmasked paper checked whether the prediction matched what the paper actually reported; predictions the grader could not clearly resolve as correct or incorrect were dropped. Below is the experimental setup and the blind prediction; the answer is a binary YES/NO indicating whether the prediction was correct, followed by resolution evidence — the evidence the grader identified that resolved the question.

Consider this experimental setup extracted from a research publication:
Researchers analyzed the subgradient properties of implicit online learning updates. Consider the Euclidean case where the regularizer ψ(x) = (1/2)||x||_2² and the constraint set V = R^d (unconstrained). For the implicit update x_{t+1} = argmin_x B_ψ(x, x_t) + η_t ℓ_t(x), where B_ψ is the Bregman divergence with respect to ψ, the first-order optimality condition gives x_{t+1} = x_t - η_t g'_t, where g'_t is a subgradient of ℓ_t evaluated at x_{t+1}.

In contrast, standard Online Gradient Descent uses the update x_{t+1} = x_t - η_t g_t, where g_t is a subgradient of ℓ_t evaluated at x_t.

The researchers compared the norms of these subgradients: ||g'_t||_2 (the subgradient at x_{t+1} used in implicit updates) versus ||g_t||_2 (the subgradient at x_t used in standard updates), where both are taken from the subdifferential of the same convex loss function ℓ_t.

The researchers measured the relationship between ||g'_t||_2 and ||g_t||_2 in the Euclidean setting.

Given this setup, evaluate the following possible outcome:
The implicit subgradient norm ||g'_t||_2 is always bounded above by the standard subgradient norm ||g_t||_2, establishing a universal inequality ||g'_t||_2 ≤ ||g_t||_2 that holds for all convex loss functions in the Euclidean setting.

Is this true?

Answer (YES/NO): YES